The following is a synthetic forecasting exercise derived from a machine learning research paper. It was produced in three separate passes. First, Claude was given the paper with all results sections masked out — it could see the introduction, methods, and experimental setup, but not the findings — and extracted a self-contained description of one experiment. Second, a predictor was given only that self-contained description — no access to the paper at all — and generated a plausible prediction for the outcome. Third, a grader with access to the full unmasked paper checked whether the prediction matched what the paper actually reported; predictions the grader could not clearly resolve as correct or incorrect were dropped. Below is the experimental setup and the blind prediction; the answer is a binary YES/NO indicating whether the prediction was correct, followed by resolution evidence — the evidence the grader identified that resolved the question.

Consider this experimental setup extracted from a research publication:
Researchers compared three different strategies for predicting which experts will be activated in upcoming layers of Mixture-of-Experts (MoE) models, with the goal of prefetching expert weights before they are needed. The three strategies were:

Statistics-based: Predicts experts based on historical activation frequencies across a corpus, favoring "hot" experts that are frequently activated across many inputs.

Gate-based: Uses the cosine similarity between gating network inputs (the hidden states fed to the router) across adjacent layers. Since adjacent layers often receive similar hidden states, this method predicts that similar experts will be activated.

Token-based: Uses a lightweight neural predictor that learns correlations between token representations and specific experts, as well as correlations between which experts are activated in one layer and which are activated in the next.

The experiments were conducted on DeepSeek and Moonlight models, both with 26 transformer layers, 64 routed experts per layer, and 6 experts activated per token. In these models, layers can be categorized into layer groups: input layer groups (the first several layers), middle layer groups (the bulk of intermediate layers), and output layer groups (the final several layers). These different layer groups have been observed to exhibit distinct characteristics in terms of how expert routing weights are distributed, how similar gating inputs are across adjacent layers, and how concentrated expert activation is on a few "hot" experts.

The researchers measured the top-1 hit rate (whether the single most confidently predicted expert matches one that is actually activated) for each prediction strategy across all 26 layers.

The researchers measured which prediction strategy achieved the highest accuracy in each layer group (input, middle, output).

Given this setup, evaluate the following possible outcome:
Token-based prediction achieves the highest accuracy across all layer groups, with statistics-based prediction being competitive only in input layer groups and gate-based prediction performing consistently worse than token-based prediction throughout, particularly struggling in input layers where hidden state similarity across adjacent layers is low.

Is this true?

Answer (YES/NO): NO